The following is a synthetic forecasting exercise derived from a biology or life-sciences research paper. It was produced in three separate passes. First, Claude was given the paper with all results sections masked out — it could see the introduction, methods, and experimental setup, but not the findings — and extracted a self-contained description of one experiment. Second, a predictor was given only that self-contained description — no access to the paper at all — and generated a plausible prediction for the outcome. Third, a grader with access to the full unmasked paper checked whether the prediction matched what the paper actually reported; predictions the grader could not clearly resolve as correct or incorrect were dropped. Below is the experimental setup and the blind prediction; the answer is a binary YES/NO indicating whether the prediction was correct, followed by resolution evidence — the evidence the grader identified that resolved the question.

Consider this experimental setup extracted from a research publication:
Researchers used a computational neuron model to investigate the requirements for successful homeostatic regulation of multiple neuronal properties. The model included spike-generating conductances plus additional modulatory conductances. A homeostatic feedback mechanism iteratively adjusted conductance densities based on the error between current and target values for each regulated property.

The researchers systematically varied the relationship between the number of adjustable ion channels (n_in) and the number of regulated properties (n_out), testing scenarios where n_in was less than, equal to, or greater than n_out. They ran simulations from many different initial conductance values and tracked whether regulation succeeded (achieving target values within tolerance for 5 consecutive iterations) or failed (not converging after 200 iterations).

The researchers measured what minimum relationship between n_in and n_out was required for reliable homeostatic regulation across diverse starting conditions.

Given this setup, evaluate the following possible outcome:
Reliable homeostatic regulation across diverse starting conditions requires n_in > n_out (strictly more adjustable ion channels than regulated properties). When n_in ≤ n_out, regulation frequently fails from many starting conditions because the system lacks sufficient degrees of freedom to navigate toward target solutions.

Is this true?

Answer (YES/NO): YES